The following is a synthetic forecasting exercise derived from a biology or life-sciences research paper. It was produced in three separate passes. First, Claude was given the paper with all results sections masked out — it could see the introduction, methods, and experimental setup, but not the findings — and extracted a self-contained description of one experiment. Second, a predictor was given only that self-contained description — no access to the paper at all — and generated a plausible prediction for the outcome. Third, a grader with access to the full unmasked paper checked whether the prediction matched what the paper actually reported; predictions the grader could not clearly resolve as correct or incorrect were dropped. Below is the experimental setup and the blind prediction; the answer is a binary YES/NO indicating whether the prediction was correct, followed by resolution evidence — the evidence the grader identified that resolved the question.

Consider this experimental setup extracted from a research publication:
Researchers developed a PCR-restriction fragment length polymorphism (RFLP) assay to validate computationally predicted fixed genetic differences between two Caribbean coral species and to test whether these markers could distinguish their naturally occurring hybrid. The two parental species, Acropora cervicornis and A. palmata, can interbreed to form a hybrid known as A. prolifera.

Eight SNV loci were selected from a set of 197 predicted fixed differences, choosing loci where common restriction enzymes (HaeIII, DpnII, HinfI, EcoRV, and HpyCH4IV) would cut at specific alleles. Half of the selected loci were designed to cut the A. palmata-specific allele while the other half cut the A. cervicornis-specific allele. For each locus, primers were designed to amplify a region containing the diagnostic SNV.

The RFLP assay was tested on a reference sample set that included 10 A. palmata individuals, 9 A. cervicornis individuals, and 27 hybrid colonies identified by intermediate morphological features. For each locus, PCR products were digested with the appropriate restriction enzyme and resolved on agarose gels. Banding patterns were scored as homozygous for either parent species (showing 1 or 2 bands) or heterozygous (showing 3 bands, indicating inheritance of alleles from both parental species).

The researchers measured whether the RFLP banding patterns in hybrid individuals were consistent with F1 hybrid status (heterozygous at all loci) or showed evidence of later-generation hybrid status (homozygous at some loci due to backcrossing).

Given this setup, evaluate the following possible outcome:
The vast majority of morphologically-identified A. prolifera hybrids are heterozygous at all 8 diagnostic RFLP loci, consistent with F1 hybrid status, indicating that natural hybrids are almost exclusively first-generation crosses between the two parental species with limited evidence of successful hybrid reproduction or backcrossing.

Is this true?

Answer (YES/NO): NO